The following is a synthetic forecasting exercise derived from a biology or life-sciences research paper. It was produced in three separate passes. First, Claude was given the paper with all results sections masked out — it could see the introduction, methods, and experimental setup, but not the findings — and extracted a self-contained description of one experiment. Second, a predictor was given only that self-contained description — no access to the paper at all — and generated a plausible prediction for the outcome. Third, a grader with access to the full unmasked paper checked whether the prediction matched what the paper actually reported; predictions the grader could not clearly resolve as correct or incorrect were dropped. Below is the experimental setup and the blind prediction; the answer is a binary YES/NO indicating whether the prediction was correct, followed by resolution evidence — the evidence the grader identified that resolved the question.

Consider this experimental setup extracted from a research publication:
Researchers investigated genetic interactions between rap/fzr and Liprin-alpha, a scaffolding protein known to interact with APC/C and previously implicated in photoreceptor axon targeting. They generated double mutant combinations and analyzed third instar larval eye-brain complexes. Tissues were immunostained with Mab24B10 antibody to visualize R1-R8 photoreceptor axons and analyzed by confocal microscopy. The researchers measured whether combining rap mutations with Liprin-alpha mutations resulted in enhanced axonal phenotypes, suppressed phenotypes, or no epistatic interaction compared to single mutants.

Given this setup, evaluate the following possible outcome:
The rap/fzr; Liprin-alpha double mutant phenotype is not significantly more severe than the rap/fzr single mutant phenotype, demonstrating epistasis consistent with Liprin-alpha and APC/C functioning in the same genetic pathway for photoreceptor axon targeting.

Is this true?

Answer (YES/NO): NO